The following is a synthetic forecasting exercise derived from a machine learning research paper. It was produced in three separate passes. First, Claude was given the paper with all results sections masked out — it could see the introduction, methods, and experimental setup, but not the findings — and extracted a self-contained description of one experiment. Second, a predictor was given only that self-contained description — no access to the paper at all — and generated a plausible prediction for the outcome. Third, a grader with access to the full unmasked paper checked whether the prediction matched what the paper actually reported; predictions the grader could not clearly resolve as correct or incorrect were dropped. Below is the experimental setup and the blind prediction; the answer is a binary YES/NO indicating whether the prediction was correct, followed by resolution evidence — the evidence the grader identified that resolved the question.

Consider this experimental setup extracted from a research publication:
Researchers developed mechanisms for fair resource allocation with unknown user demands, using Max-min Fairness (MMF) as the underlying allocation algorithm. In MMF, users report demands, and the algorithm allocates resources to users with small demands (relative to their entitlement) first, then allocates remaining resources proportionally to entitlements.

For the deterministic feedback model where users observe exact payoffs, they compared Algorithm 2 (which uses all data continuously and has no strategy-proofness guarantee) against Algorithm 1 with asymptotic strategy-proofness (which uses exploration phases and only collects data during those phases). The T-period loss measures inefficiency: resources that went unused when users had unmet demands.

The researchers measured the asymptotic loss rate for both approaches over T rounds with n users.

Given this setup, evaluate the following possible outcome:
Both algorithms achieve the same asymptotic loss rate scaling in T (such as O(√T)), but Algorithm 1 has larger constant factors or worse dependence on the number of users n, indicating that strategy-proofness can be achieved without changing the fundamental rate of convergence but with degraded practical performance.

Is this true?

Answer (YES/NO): NO